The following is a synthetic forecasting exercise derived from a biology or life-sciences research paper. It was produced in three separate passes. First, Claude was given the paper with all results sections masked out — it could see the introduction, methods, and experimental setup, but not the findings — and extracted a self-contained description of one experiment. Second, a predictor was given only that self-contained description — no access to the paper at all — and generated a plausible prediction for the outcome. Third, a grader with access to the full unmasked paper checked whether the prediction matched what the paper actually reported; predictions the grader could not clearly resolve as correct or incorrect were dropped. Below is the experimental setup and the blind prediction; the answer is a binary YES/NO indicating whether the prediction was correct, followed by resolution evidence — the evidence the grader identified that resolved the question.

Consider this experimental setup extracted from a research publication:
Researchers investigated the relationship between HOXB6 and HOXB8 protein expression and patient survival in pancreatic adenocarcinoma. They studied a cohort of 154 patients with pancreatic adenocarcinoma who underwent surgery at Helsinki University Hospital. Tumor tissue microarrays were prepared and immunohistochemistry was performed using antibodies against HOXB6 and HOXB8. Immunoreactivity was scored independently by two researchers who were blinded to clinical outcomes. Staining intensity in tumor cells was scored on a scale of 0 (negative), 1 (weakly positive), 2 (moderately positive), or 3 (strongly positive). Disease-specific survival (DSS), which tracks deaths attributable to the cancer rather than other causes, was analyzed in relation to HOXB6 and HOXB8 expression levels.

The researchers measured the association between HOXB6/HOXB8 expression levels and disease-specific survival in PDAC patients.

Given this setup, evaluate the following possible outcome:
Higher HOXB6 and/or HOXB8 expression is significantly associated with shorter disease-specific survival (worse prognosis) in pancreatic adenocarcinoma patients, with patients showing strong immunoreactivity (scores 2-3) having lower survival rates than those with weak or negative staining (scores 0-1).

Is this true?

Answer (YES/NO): NO